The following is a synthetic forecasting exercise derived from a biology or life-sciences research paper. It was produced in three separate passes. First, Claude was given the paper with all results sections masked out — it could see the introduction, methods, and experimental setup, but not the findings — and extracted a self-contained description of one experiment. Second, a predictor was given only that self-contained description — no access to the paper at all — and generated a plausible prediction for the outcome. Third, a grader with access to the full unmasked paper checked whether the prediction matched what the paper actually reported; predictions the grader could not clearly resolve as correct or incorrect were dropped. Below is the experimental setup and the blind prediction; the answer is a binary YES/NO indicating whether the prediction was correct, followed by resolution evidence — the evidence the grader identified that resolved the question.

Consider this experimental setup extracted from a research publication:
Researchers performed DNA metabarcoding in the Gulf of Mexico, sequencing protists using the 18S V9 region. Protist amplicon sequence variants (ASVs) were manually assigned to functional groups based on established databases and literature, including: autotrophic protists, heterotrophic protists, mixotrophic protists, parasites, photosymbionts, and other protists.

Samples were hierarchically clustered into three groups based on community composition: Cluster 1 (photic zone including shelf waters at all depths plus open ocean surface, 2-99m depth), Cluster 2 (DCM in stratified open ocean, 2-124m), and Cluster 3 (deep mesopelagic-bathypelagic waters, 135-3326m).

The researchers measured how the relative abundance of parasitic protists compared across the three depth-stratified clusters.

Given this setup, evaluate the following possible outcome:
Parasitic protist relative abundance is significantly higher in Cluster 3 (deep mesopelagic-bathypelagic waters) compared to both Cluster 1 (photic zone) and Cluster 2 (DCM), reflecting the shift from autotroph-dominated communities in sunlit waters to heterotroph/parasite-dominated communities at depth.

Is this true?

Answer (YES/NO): NO